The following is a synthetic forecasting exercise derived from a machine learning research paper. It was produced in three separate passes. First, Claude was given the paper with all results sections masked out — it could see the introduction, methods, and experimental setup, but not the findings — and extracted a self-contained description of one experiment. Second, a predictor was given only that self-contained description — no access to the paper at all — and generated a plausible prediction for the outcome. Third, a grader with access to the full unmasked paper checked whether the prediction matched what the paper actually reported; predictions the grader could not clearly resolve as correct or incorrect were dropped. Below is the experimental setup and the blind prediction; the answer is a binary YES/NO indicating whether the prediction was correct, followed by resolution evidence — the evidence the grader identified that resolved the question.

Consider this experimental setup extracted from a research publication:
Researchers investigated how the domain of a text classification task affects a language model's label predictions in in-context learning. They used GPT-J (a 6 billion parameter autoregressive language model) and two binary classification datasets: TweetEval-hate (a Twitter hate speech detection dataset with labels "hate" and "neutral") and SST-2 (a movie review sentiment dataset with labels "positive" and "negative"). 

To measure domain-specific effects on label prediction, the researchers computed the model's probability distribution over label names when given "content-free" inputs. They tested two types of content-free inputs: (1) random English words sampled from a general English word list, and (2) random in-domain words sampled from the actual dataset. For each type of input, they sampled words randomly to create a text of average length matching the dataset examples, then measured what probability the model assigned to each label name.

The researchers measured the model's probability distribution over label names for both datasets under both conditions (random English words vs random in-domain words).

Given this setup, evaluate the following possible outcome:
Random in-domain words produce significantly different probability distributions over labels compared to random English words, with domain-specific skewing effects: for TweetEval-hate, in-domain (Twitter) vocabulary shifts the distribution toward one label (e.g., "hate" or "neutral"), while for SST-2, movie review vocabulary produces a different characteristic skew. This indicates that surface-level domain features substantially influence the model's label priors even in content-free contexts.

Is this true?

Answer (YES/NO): NO